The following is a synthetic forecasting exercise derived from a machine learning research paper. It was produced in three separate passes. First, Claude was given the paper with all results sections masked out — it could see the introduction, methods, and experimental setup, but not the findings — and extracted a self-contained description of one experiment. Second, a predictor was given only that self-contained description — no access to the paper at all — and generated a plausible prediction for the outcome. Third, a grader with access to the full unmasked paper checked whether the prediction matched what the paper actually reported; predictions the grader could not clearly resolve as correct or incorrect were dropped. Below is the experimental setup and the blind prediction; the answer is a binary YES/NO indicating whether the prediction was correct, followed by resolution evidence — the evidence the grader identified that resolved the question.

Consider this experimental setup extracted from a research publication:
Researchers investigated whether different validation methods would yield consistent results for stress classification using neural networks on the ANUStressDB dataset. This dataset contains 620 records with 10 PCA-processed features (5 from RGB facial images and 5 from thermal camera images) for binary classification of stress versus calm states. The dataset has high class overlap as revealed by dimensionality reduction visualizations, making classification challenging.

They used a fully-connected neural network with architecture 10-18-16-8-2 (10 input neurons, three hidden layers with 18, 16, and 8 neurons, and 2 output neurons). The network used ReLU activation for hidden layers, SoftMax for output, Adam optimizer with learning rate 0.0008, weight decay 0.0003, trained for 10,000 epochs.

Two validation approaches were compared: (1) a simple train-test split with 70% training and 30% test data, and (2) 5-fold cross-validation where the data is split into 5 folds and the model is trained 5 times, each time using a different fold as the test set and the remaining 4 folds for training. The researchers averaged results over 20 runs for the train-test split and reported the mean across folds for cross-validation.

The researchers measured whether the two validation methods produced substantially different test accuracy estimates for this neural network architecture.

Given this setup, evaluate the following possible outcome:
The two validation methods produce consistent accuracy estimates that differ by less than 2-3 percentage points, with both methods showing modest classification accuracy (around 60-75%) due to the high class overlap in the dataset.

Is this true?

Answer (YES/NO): NO